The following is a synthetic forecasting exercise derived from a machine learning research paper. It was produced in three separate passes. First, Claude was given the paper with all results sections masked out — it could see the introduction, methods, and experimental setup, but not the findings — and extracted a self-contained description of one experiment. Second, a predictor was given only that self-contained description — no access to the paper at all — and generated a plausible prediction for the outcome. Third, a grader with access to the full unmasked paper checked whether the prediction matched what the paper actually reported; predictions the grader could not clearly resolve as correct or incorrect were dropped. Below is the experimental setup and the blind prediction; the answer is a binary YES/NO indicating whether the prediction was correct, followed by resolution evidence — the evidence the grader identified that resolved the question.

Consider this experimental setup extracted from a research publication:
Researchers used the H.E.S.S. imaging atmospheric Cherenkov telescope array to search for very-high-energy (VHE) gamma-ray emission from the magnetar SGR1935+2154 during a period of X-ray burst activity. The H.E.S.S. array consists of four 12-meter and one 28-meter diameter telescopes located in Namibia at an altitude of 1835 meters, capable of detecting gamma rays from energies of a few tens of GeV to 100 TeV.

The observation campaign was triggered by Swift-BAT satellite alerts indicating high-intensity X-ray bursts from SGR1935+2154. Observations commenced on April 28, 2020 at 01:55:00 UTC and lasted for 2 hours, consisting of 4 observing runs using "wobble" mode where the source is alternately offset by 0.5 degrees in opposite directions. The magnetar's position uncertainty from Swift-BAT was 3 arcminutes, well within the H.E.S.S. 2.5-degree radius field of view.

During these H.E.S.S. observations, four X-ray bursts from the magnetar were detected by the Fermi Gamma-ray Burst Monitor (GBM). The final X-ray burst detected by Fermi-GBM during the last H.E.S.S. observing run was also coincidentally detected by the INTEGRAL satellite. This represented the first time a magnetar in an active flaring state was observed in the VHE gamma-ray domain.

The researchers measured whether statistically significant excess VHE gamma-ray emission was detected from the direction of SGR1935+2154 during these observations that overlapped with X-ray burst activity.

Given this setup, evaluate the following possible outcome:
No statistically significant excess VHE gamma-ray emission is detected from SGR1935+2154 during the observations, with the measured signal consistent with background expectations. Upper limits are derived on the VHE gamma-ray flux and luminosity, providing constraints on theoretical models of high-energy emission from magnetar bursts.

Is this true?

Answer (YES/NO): YES